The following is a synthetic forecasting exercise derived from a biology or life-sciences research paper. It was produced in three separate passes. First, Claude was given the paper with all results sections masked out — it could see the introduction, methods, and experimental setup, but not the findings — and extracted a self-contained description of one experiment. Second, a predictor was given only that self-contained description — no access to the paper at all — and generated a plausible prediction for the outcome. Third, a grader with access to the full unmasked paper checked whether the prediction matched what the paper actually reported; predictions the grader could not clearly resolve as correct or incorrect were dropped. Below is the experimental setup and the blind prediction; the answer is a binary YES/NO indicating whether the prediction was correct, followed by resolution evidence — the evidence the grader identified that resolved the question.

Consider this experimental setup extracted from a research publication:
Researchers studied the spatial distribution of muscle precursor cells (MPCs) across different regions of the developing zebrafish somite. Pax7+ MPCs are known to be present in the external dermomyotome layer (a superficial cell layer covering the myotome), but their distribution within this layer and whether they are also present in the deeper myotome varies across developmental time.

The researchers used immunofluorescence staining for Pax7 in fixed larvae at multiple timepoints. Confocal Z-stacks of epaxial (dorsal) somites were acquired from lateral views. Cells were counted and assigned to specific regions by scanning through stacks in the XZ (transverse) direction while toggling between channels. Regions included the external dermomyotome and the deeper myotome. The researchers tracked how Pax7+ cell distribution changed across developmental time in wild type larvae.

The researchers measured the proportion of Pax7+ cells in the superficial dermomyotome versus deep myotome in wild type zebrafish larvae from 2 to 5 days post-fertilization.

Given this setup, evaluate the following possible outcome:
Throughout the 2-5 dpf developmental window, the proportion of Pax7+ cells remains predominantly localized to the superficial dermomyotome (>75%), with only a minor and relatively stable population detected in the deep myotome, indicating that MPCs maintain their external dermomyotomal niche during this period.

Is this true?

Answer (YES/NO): NO